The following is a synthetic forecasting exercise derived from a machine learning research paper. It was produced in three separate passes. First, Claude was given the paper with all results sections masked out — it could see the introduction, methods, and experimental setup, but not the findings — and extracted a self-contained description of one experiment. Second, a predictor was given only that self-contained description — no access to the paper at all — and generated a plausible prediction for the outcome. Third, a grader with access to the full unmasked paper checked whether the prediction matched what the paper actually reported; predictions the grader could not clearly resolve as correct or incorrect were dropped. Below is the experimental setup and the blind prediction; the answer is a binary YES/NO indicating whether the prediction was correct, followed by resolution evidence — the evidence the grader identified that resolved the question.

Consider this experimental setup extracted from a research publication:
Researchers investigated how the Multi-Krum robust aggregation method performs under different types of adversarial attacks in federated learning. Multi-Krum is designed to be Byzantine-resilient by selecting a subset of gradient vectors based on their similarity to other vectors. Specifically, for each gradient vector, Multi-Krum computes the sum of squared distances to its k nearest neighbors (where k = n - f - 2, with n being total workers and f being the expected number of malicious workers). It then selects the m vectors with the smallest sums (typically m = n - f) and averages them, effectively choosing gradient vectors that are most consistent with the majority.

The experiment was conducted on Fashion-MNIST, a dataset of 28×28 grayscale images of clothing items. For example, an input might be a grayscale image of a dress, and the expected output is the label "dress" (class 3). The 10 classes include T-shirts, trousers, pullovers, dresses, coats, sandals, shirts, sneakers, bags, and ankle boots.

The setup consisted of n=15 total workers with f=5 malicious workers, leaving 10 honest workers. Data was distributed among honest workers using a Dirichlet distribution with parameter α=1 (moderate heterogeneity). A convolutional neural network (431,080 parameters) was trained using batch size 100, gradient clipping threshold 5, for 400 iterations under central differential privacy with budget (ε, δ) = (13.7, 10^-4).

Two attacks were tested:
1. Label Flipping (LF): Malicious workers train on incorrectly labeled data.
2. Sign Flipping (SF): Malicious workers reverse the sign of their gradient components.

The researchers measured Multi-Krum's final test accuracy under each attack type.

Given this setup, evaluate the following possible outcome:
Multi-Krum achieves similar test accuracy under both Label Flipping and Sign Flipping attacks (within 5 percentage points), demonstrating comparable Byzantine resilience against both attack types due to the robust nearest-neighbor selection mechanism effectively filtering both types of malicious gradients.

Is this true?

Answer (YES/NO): NO